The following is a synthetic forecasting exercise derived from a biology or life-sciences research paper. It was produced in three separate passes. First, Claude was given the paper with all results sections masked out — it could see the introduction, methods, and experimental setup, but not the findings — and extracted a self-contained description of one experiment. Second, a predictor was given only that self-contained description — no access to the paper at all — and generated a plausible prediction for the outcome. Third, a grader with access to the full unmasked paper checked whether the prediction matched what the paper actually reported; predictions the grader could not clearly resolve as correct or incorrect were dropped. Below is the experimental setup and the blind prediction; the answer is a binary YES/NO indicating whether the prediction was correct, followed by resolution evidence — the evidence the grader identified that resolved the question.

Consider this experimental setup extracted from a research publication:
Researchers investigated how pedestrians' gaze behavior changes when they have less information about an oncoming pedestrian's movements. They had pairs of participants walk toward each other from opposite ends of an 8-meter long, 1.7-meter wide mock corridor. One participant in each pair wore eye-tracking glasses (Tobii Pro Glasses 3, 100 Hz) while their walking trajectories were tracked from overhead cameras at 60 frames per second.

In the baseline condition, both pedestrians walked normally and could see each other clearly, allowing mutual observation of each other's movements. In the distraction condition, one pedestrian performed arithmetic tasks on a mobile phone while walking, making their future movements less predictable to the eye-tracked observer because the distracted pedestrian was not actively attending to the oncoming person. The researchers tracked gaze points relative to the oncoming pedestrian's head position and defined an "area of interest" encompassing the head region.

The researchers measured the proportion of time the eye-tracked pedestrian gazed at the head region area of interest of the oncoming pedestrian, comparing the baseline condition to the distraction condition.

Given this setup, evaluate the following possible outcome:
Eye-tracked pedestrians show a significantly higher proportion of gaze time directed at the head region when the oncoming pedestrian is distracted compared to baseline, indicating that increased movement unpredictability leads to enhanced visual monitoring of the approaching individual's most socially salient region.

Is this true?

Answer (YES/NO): NO